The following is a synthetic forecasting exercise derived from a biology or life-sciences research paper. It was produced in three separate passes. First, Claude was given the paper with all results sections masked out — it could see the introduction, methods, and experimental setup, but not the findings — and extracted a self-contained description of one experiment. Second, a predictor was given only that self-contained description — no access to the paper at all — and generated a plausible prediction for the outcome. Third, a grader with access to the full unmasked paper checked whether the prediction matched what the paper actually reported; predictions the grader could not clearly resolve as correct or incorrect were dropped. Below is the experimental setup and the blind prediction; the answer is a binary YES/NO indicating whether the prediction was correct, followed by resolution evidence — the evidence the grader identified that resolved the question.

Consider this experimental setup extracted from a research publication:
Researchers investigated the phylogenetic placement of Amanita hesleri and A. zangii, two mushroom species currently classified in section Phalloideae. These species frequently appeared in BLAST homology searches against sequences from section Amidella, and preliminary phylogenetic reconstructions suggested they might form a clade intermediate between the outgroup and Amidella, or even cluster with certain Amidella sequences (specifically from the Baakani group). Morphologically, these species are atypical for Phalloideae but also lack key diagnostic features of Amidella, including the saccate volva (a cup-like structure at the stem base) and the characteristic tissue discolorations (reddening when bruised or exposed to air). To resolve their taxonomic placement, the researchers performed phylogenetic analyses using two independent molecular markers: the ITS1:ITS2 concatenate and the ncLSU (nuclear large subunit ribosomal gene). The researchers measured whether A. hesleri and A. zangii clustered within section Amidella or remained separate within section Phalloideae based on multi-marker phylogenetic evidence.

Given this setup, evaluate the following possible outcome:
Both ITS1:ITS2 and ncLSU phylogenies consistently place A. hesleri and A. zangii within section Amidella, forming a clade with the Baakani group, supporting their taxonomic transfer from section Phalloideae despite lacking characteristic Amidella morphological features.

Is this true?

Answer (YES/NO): NO